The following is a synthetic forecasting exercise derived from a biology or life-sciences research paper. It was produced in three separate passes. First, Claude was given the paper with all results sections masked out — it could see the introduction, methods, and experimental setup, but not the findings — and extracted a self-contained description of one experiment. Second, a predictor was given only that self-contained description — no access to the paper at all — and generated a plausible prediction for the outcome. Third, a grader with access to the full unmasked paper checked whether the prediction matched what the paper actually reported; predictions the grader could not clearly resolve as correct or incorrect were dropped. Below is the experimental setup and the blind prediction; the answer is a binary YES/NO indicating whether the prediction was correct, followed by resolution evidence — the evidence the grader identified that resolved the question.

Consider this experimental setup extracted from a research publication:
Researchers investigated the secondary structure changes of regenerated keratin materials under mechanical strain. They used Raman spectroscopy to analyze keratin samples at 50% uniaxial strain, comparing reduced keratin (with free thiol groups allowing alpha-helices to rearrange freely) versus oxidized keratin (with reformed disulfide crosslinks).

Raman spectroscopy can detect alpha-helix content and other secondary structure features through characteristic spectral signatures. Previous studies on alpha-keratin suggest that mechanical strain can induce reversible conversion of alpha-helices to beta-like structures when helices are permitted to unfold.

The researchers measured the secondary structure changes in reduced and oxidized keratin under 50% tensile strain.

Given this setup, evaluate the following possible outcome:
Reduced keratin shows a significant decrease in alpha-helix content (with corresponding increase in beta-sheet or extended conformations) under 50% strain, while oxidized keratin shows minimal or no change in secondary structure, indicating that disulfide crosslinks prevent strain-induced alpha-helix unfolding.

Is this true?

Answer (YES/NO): NO